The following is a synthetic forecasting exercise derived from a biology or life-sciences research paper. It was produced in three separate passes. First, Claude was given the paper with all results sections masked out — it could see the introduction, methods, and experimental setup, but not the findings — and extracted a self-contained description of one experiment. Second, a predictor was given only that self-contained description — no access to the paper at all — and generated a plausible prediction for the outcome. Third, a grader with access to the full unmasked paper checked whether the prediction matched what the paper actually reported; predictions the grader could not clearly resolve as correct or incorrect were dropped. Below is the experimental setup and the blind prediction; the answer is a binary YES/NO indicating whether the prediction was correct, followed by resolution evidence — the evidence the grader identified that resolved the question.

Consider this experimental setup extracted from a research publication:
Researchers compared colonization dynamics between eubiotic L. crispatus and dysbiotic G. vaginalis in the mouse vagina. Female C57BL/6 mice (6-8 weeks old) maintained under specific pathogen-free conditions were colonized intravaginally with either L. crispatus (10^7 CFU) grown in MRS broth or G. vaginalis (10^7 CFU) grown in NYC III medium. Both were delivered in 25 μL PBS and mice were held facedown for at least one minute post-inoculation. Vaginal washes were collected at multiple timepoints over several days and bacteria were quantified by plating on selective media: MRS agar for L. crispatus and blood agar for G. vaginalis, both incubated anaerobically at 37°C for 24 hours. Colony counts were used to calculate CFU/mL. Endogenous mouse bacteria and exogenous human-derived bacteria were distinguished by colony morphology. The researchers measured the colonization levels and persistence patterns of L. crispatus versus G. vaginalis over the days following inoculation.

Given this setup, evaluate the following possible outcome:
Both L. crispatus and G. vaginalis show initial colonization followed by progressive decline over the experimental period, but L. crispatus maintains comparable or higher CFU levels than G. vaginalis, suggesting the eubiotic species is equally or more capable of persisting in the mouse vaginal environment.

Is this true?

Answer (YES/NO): YES